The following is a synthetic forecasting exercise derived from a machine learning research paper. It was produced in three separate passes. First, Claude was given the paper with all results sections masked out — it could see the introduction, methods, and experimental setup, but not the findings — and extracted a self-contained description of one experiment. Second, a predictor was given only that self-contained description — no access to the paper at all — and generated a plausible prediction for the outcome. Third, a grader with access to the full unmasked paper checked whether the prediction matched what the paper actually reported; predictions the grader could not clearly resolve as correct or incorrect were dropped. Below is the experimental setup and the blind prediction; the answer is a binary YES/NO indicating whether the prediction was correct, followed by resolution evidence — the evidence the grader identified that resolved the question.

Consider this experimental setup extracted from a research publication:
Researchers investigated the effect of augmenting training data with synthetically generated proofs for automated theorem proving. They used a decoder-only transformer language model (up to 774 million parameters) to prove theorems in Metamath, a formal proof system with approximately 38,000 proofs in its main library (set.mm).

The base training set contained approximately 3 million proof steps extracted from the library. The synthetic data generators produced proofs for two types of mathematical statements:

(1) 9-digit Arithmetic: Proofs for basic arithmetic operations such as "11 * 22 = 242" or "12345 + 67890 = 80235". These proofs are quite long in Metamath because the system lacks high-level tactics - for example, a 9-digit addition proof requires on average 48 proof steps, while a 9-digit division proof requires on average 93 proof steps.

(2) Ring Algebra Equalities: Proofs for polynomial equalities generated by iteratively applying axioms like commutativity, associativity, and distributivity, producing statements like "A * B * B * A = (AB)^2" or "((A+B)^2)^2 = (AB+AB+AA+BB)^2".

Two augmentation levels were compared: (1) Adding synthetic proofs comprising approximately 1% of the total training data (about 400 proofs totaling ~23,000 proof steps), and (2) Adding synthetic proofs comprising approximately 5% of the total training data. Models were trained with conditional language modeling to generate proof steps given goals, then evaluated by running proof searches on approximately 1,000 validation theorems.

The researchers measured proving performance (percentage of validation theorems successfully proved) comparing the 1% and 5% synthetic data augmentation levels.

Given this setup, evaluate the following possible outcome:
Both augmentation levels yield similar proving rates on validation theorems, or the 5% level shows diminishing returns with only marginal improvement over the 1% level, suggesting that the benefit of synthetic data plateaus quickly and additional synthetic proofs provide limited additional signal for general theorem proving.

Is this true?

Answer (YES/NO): NO